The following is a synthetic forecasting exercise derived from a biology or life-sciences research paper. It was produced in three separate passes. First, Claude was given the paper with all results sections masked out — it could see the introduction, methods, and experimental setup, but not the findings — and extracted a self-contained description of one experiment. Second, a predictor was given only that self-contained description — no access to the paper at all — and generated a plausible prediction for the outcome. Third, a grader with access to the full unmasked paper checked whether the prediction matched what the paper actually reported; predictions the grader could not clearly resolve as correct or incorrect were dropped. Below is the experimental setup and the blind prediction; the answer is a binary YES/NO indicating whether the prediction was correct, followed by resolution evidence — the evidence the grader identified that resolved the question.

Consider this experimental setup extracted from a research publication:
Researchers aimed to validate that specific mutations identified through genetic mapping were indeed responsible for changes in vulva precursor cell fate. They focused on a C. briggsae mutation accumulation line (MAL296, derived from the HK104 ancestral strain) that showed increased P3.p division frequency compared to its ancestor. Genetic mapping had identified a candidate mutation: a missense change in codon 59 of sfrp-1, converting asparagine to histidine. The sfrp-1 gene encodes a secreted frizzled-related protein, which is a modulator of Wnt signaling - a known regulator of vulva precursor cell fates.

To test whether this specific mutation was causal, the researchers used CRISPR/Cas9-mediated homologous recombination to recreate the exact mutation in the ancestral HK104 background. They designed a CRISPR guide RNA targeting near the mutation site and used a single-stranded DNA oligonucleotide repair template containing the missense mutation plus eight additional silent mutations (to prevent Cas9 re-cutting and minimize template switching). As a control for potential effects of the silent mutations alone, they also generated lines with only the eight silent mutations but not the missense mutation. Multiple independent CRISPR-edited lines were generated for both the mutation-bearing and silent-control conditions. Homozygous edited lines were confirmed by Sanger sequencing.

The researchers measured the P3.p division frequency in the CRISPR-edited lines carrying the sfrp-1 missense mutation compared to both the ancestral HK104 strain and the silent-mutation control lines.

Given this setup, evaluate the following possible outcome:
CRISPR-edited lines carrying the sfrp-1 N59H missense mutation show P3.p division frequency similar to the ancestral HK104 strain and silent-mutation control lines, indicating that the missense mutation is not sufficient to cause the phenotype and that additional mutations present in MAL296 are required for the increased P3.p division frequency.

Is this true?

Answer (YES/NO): NO